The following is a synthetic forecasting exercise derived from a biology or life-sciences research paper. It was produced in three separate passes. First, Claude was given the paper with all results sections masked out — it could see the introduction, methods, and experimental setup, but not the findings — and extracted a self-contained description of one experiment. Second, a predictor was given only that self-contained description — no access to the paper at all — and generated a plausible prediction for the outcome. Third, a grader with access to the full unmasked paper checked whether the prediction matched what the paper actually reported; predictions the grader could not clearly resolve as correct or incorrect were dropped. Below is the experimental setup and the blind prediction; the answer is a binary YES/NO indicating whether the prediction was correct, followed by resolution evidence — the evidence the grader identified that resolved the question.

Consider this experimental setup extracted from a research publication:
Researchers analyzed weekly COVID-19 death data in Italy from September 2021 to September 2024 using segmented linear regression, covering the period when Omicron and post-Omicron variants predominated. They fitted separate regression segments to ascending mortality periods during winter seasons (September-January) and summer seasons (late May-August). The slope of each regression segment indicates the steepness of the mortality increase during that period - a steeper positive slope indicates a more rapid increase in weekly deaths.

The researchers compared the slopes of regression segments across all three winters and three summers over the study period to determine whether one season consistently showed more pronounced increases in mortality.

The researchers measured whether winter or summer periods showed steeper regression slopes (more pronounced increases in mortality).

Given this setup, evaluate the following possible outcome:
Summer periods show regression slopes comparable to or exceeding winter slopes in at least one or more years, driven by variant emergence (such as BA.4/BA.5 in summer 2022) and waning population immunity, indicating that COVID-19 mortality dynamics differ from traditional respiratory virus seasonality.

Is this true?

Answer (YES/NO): YES